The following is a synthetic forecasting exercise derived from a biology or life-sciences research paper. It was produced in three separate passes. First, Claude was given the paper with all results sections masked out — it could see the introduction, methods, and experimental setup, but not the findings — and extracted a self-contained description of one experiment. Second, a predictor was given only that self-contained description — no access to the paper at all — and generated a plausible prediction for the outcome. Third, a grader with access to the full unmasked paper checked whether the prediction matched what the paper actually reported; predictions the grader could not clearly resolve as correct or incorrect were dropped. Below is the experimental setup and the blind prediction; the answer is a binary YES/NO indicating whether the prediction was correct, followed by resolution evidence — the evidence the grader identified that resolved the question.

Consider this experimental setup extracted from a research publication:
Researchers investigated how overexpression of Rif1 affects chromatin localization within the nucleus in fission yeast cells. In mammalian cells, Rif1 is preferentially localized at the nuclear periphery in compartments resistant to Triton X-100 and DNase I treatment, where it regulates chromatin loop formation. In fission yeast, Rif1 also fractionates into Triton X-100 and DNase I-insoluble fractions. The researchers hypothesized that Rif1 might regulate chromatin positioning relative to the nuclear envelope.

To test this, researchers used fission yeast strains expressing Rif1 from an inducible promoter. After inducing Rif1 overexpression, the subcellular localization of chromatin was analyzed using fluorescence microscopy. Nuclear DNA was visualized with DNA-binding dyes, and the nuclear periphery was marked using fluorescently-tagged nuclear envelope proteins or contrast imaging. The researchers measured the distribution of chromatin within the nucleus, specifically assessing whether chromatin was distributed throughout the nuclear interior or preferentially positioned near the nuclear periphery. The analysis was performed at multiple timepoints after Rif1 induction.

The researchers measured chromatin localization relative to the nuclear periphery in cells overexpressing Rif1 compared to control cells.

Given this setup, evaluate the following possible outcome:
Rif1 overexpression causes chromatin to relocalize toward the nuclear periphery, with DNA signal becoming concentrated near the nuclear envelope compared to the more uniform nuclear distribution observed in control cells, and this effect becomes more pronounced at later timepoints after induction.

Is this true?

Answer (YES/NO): YES